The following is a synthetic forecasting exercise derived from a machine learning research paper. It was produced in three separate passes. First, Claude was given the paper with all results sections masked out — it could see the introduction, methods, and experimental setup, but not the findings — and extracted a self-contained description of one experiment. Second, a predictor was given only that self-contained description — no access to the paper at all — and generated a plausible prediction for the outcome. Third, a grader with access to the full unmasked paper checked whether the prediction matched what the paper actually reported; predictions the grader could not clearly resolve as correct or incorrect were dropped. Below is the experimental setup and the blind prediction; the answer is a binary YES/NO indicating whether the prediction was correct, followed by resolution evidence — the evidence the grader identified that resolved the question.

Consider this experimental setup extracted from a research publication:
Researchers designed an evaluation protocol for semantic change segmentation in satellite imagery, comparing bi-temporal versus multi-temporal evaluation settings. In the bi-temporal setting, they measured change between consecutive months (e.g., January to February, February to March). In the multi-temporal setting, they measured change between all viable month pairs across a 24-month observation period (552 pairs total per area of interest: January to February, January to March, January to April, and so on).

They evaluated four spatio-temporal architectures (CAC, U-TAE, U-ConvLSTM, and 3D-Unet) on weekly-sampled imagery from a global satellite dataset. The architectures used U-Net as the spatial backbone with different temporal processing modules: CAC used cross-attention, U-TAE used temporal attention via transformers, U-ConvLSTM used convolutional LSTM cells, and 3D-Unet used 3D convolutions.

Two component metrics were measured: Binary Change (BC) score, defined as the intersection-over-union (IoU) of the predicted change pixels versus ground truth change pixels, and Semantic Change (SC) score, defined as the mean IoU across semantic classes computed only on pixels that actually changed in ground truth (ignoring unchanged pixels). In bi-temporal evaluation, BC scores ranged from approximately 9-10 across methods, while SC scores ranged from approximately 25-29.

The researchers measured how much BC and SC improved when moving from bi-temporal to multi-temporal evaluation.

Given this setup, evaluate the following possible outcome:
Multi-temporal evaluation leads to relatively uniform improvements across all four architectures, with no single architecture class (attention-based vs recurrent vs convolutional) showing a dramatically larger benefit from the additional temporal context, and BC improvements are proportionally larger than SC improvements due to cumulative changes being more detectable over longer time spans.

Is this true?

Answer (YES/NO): YES